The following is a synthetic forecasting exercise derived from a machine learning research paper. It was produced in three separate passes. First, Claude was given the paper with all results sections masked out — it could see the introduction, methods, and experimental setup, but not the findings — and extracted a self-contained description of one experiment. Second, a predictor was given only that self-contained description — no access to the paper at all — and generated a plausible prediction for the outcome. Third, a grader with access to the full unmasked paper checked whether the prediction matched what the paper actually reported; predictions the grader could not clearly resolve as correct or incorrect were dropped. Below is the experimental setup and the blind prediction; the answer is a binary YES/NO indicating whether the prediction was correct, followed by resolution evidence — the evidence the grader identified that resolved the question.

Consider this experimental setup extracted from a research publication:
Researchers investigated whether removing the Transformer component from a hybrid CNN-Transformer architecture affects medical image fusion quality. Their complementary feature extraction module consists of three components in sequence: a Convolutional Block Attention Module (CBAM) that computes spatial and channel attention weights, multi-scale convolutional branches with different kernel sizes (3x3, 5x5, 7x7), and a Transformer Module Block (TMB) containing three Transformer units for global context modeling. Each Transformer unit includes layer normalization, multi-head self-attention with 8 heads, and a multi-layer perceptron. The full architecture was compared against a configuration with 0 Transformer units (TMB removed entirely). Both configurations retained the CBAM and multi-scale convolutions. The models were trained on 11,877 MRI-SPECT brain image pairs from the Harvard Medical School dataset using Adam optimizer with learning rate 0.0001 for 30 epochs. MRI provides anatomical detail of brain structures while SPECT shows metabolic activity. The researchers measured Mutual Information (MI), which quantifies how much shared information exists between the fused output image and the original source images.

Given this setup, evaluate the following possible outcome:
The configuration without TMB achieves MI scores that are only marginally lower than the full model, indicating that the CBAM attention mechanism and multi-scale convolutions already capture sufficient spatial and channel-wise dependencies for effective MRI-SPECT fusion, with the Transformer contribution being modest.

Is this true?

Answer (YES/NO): NO